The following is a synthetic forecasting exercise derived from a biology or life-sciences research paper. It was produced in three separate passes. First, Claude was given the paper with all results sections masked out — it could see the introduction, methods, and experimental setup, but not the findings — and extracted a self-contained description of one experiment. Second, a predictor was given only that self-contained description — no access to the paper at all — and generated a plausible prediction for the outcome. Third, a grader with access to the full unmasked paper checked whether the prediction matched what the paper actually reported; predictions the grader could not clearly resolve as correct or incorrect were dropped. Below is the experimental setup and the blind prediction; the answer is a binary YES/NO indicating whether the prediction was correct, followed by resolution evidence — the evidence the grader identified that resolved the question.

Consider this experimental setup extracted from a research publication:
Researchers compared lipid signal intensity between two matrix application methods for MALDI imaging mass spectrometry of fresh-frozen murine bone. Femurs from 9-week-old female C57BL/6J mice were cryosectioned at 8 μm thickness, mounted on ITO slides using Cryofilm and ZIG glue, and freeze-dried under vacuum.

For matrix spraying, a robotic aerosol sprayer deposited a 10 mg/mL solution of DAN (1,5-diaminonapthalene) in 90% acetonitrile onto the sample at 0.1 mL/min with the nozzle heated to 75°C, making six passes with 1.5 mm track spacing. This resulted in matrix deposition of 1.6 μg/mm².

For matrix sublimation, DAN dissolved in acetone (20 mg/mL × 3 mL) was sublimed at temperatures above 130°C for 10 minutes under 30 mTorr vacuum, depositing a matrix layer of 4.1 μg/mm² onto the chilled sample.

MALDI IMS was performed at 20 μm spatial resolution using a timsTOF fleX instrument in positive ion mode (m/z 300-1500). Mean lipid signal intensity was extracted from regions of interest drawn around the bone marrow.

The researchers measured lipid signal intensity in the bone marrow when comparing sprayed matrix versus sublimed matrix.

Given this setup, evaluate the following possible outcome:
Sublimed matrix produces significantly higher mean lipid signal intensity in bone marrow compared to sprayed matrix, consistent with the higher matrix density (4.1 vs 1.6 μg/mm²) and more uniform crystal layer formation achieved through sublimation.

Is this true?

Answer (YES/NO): NO